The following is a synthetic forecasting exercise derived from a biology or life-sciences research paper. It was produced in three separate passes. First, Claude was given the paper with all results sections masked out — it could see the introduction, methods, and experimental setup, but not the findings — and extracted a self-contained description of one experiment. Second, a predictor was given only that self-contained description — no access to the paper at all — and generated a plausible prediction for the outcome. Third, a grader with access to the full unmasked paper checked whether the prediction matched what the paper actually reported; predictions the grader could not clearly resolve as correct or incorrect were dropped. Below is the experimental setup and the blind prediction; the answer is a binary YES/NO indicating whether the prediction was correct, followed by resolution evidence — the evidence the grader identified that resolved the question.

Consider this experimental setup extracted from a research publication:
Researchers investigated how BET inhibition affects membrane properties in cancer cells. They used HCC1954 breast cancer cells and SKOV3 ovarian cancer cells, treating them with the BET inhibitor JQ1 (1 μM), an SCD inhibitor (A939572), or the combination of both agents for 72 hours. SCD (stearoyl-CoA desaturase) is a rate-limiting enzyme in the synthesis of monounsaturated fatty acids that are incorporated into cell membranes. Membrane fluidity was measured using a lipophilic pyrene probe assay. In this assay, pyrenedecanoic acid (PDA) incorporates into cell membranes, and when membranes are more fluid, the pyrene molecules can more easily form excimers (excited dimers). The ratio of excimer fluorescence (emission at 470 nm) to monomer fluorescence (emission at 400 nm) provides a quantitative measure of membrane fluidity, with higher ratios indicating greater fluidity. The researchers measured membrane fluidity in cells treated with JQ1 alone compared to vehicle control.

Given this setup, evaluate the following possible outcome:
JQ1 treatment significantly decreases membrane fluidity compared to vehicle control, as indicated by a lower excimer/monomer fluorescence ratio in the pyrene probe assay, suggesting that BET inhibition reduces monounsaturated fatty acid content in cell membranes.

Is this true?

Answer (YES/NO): NO